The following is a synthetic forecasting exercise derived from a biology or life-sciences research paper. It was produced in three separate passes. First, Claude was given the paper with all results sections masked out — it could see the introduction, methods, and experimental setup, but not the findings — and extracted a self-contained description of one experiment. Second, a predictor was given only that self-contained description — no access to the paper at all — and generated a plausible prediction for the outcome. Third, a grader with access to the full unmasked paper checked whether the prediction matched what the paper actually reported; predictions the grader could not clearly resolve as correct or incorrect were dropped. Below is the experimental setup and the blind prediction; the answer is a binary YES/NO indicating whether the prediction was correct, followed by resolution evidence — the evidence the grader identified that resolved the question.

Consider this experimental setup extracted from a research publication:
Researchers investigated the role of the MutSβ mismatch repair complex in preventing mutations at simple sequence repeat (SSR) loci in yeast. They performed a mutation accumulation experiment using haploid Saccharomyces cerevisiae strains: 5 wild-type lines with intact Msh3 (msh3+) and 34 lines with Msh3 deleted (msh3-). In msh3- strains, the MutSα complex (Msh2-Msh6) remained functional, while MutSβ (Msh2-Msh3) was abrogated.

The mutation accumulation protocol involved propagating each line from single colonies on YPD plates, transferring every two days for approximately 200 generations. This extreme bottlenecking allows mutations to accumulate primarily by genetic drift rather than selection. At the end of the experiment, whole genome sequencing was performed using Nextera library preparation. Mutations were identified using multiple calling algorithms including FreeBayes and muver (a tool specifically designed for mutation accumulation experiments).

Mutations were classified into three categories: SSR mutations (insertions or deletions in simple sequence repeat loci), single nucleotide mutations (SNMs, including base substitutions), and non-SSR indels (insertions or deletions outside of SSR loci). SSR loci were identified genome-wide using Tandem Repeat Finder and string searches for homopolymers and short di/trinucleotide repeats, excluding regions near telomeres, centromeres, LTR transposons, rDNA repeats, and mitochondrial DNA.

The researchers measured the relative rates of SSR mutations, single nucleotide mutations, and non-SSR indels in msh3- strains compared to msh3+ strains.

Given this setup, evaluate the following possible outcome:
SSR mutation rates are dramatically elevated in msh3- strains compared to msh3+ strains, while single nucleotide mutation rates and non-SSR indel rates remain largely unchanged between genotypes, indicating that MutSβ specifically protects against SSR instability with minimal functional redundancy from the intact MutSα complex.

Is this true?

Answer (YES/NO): YES